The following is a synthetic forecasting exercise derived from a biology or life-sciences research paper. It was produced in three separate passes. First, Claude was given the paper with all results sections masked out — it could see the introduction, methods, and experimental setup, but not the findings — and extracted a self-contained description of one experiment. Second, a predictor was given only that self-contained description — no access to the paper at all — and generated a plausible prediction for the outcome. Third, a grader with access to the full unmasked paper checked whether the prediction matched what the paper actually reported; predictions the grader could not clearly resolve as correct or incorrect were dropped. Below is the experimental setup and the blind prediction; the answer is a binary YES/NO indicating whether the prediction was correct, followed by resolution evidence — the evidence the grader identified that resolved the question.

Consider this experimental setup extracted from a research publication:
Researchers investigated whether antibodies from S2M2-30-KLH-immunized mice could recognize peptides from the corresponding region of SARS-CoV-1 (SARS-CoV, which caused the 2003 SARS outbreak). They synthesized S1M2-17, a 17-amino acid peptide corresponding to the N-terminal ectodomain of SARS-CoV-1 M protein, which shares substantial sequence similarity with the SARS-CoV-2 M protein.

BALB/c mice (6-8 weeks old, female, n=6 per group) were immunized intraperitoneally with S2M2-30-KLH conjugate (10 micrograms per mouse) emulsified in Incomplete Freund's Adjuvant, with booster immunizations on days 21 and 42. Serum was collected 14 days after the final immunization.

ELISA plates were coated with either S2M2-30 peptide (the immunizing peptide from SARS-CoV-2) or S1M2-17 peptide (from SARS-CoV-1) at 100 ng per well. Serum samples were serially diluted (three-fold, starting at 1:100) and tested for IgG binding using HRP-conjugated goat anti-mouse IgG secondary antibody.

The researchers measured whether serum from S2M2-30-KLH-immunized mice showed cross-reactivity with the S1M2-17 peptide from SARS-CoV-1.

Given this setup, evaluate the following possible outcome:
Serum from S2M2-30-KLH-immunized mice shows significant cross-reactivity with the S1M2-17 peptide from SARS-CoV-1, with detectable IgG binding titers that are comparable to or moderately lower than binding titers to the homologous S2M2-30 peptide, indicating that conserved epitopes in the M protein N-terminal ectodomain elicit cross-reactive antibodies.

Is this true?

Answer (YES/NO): YES